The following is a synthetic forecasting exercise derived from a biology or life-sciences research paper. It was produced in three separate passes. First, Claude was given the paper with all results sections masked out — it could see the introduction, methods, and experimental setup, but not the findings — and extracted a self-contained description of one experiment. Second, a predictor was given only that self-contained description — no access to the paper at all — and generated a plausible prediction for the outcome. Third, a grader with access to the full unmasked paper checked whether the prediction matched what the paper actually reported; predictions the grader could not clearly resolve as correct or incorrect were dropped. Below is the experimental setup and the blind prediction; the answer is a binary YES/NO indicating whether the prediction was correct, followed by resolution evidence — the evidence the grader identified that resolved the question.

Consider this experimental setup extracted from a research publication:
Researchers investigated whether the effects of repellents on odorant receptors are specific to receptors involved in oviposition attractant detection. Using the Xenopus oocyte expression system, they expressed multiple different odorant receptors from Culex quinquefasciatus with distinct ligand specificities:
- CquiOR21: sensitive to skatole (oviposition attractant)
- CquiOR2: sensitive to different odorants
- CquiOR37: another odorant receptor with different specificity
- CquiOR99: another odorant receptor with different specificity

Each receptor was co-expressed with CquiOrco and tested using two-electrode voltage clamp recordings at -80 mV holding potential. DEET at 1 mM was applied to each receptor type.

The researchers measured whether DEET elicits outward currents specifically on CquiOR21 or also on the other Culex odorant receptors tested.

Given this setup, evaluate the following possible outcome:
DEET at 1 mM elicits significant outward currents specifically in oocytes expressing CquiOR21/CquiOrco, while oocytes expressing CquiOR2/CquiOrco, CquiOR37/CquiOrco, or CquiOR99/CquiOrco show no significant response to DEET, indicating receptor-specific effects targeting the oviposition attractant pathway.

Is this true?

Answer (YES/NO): NO